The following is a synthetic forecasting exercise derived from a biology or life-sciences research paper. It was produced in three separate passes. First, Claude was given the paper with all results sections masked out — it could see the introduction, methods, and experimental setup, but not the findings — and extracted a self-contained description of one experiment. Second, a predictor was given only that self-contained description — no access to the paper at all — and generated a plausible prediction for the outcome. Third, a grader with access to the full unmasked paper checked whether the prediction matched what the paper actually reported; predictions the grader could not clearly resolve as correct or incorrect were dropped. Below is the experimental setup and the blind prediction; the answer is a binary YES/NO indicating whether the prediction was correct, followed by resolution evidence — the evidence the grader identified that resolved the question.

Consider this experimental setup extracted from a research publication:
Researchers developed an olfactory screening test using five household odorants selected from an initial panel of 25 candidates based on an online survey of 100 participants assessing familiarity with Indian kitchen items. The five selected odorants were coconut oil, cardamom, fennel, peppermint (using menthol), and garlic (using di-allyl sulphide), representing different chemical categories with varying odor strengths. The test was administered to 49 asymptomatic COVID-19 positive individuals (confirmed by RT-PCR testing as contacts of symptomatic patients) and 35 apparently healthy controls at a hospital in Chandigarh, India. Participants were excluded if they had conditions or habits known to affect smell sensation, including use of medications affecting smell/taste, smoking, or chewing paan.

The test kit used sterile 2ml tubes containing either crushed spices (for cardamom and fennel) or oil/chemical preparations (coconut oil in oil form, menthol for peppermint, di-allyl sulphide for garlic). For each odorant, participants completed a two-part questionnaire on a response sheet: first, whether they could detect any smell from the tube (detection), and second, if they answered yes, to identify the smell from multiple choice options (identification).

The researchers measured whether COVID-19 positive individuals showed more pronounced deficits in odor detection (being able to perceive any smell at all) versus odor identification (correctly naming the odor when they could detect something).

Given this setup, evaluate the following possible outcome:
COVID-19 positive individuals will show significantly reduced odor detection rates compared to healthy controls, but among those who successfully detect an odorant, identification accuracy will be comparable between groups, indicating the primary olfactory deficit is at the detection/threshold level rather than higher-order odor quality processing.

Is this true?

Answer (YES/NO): NO